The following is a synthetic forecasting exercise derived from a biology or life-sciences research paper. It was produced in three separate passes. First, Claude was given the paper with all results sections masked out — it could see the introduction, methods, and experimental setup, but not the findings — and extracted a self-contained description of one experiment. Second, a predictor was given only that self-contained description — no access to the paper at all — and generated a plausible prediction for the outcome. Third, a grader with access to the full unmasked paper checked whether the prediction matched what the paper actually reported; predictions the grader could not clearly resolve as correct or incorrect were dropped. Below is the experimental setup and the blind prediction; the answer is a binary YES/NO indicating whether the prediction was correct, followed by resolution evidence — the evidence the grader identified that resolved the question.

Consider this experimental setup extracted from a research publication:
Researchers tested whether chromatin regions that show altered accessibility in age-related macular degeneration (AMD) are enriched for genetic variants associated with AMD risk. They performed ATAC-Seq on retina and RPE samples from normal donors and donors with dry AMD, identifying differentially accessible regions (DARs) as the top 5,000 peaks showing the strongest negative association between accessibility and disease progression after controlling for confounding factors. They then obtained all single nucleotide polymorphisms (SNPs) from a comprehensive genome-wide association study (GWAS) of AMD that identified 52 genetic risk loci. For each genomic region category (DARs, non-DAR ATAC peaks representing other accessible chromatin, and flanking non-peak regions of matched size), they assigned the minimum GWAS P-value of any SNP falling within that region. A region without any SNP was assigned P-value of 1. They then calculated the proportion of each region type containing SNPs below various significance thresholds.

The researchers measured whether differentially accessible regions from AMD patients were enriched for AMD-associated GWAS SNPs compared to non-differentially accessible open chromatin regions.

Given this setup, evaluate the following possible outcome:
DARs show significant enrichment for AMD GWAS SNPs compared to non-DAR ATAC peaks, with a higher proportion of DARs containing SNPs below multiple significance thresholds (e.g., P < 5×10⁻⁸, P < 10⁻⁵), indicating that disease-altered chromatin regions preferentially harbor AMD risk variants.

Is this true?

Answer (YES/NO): NO